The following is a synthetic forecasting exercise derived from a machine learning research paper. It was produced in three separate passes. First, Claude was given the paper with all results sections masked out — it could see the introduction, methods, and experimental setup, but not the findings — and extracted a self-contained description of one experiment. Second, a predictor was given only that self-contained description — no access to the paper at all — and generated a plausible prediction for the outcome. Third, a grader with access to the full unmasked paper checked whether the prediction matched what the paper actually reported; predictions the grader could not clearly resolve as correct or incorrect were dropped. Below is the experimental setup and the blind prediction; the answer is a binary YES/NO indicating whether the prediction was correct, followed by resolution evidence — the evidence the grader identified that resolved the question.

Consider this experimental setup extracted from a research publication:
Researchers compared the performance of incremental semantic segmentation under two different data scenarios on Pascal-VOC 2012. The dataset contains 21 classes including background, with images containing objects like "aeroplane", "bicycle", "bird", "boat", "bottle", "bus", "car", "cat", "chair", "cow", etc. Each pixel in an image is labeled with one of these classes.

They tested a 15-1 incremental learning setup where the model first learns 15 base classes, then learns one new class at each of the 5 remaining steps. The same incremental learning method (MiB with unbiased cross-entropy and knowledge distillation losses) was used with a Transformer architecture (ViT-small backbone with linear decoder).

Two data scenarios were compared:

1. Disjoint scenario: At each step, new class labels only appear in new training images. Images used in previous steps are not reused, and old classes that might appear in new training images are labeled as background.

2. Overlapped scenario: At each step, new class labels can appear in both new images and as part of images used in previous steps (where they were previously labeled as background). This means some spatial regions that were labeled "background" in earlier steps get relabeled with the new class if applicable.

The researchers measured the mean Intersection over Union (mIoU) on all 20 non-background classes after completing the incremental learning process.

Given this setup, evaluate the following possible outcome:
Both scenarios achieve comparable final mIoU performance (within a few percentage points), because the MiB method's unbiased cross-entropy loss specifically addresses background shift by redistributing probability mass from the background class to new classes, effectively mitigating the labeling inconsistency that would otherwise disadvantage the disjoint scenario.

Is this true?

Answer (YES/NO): YES